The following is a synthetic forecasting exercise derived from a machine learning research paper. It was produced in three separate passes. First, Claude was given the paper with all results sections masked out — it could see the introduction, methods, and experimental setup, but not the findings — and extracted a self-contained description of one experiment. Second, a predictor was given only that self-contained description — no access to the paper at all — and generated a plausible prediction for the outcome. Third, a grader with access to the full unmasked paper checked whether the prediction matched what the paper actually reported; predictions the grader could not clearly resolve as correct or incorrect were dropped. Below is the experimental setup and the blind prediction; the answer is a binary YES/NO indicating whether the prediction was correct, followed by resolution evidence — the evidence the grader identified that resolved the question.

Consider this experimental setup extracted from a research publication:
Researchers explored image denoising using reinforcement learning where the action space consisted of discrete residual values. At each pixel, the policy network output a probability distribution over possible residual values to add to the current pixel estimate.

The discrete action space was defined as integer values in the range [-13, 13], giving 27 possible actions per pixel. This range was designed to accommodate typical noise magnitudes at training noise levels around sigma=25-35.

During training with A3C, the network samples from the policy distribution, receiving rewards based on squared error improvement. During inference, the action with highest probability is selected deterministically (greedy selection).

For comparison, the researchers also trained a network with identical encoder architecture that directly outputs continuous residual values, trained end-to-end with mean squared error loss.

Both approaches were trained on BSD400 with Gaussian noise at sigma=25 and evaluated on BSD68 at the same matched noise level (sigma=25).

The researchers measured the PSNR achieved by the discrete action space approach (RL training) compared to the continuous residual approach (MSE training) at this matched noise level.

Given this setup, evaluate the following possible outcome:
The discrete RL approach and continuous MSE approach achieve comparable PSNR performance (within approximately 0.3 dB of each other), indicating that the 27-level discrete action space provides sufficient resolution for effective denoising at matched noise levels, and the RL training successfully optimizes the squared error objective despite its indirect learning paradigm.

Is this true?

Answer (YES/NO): YES